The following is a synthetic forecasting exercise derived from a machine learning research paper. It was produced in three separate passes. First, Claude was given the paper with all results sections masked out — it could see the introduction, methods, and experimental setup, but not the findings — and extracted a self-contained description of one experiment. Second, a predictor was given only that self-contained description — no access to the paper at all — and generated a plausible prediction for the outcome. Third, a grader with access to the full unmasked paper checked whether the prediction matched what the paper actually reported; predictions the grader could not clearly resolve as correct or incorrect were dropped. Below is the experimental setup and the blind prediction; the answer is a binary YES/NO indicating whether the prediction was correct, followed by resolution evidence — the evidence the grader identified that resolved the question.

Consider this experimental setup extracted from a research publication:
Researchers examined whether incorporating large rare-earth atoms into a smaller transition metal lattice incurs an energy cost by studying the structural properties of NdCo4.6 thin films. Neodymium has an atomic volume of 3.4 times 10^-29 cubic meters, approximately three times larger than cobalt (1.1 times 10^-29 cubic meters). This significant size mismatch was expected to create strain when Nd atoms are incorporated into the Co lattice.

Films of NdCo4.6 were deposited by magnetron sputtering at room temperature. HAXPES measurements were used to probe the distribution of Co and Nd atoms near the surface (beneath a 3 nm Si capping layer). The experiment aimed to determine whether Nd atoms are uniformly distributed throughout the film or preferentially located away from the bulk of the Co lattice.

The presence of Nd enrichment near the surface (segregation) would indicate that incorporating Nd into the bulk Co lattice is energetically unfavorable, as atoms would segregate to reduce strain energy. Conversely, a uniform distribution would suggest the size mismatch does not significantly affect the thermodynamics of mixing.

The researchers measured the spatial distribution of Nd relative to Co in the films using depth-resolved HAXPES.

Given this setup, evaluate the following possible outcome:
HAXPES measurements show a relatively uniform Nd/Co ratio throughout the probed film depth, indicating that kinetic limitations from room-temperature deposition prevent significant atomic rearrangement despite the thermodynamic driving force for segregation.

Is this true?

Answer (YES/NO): NO